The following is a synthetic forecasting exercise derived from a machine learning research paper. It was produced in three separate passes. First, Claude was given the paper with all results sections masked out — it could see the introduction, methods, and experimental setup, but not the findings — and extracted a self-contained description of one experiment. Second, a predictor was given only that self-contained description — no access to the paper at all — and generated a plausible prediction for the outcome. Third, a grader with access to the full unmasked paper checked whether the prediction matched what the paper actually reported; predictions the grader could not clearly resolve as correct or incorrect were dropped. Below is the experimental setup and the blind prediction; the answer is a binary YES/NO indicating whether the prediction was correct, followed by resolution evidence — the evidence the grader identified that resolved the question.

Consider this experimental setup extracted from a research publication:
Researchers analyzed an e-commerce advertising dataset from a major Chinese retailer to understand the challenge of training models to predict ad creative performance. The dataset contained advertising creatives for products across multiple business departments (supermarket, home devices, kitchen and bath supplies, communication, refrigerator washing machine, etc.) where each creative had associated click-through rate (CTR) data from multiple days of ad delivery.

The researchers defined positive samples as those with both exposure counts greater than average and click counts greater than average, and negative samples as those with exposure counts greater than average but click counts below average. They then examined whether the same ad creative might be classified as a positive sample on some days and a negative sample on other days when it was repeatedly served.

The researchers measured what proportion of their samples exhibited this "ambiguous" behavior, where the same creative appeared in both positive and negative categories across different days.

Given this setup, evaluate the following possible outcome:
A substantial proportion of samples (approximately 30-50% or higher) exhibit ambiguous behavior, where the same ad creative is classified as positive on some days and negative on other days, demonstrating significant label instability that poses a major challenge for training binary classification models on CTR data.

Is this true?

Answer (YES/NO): YES